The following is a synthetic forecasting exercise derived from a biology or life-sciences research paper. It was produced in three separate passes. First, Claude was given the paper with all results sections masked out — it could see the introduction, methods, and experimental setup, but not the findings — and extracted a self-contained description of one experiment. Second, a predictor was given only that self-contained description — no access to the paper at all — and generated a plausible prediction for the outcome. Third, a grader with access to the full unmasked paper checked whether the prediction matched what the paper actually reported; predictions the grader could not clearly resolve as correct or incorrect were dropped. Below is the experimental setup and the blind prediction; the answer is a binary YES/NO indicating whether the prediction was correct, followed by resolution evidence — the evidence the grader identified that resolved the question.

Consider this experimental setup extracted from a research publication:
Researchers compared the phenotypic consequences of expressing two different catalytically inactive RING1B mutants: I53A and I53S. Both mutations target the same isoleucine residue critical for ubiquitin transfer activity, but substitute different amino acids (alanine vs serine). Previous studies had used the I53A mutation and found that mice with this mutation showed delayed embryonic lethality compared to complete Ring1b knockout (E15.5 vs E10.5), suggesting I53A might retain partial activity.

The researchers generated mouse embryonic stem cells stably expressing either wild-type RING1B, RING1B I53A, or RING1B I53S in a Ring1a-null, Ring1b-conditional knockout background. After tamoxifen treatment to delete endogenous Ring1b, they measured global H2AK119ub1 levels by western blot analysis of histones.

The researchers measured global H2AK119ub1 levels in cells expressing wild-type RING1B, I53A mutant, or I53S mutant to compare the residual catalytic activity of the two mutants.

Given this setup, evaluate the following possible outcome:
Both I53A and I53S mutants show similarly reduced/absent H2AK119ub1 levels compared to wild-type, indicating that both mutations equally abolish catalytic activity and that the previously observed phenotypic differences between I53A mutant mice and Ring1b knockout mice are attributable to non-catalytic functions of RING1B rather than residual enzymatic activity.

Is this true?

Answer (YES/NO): NO